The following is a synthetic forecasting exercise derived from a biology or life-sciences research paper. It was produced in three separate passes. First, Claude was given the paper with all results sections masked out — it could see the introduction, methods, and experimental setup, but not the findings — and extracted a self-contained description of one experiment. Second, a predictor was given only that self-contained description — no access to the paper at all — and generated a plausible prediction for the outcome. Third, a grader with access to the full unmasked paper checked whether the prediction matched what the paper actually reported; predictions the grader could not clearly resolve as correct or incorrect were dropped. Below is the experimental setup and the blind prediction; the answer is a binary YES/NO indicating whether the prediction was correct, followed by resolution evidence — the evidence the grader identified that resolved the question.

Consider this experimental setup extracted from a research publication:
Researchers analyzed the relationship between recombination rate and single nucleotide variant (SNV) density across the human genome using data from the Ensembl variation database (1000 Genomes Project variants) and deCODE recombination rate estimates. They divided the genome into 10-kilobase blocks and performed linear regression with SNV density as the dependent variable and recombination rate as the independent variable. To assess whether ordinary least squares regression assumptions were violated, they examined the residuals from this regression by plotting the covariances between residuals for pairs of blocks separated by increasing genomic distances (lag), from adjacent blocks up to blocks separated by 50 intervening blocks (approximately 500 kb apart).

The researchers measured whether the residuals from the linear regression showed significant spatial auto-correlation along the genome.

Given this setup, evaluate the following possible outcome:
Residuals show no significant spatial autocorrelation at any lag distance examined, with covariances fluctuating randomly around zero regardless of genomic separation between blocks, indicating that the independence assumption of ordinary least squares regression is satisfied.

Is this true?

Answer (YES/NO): NO